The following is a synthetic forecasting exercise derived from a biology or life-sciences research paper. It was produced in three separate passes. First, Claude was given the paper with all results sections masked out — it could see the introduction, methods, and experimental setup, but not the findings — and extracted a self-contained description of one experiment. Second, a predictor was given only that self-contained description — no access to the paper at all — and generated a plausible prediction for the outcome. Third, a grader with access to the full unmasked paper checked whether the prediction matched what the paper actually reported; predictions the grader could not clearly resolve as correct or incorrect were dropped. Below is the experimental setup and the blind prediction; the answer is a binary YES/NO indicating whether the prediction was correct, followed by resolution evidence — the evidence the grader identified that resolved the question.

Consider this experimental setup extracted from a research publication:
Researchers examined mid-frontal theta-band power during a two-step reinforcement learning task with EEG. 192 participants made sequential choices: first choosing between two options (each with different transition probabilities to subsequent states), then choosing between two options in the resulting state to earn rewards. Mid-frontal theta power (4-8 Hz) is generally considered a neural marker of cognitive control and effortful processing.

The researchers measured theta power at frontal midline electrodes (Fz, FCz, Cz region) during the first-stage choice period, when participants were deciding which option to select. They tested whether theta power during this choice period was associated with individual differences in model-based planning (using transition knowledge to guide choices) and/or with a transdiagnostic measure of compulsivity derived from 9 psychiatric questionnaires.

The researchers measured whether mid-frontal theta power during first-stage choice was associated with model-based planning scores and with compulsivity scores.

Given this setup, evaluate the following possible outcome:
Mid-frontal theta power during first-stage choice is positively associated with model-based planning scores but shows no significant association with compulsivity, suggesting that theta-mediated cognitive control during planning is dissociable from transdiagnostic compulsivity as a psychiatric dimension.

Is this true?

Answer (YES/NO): NO